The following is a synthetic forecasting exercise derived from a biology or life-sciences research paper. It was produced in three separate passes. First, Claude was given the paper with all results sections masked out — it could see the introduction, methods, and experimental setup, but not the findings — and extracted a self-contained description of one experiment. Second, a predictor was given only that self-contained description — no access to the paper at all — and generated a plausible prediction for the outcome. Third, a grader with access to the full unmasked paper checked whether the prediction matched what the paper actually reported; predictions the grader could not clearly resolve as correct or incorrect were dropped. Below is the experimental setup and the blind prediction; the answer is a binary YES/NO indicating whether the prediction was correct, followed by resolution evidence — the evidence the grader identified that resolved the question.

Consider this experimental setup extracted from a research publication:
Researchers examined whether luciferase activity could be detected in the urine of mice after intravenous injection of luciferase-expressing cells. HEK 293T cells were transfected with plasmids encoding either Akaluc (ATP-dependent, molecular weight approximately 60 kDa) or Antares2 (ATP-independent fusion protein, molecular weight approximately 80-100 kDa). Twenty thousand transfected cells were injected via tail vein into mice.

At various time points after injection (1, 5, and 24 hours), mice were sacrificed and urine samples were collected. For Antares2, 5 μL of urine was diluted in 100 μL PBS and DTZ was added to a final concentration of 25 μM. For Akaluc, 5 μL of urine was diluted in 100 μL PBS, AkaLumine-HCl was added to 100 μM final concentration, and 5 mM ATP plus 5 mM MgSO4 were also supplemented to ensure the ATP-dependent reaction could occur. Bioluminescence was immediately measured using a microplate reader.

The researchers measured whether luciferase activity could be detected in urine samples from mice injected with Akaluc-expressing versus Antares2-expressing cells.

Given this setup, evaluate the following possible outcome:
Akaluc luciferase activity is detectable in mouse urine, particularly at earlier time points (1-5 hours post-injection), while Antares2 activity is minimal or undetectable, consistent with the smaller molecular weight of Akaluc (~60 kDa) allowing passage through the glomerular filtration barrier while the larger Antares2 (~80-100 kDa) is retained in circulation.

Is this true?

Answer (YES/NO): NO